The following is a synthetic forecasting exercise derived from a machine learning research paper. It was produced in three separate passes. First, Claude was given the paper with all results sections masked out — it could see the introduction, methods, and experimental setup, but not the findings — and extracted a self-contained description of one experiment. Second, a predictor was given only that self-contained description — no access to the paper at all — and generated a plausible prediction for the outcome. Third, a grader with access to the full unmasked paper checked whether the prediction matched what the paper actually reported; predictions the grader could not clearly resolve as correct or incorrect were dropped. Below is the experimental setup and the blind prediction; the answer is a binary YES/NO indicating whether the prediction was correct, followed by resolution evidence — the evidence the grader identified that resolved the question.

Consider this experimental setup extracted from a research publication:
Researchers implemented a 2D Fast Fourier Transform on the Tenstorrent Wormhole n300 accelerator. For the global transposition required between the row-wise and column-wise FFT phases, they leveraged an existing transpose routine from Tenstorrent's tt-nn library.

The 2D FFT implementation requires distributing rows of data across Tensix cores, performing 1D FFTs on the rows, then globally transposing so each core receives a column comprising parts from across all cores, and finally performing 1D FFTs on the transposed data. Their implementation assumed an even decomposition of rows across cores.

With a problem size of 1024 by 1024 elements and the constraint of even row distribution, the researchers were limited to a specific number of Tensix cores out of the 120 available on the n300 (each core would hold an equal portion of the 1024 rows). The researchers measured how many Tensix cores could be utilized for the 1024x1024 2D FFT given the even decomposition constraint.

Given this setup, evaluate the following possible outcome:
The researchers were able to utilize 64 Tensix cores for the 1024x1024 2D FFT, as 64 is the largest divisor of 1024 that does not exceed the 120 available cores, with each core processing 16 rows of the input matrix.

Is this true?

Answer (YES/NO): YES